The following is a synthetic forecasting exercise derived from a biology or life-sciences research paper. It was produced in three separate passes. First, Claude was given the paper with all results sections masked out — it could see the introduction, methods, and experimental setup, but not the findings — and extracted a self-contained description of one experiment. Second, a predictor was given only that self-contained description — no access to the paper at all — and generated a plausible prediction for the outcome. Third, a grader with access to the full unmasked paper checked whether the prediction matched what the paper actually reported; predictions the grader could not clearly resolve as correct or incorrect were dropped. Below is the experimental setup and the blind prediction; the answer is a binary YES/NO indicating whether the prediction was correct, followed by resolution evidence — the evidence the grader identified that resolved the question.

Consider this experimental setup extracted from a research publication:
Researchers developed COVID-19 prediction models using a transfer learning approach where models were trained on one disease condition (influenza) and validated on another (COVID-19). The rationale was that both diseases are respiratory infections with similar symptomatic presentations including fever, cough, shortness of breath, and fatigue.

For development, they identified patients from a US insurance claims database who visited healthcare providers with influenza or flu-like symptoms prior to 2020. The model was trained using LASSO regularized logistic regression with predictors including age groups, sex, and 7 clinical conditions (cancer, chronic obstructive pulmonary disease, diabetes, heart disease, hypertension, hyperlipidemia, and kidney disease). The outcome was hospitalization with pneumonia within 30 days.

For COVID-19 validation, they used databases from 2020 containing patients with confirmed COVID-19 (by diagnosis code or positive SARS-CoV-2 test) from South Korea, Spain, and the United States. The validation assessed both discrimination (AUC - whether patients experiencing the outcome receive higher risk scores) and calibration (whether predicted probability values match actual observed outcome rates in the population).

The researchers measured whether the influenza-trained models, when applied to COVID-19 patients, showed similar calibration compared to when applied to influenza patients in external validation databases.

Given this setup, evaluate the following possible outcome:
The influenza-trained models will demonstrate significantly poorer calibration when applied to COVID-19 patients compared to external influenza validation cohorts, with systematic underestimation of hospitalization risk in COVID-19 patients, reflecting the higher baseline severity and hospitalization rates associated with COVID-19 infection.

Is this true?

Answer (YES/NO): NO